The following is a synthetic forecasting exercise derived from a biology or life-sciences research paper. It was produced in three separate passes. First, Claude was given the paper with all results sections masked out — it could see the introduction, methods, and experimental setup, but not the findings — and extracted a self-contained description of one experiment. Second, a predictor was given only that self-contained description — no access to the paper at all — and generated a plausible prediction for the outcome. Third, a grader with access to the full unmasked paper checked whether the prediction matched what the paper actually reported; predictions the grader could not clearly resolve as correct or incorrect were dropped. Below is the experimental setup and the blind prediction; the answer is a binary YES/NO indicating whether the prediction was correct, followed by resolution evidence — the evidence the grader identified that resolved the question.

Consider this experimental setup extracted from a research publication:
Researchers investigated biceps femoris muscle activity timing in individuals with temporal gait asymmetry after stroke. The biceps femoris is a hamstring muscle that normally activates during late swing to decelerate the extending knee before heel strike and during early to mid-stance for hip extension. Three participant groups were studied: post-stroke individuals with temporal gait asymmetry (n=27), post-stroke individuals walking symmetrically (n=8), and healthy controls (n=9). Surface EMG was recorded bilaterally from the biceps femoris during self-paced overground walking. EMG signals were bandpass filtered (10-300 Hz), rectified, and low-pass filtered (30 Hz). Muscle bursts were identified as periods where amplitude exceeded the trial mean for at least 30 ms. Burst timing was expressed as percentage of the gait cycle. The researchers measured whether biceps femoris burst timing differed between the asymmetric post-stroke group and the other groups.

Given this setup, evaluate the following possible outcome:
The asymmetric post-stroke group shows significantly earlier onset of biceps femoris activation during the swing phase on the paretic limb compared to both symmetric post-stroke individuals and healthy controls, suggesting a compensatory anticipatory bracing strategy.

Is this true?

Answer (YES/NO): NO